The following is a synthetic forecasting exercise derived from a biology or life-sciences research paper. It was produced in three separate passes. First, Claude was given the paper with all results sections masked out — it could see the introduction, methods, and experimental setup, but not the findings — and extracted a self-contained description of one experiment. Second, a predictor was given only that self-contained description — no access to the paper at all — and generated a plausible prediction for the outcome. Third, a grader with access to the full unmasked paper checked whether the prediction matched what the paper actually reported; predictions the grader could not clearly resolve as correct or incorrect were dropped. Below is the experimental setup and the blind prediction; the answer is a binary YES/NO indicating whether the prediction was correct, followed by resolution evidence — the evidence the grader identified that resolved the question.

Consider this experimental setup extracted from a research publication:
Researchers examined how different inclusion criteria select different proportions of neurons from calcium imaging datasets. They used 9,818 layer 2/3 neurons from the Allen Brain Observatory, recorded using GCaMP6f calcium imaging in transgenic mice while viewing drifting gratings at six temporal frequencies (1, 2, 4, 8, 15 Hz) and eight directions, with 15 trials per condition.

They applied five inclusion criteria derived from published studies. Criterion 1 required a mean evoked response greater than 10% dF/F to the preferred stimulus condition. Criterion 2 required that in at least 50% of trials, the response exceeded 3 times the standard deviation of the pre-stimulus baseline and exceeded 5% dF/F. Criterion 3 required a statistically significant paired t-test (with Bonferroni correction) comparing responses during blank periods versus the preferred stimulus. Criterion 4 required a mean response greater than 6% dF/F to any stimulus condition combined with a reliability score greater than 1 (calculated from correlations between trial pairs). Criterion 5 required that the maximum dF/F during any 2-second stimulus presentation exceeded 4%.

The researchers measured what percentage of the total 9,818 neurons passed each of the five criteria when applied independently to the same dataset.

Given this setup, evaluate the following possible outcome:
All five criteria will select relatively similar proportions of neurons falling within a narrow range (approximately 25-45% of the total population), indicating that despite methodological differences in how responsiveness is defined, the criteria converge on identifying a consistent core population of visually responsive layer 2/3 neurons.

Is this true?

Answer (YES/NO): NO